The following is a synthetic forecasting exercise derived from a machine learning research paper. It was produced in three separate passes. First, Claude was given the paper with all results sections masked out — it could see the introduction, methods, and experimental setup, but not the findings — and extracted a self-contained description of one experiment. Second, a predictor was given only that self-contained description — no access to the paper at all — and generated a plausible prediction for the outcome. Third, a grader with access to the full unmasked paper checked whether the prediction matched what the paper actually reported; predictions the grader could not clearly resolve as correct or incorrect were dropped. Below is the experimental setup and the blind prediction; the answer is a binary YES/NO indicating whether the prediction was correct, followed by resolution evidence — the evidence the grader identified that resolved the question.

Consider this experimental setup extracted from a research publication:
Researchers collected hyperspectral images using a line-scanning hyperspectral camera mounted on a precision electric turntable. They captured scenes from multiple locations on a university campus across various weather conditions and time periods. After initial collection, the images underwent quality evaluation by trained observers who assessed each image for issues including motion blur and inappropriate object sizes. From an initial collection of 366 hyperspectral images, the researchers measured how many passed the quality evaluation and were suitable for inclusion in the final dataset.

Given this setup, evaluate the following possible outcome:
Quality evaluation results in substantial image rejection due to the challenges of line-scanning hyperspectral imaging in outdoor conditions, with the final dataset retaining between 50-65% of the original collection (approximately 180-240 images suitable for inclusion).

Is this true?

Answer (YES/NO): NO